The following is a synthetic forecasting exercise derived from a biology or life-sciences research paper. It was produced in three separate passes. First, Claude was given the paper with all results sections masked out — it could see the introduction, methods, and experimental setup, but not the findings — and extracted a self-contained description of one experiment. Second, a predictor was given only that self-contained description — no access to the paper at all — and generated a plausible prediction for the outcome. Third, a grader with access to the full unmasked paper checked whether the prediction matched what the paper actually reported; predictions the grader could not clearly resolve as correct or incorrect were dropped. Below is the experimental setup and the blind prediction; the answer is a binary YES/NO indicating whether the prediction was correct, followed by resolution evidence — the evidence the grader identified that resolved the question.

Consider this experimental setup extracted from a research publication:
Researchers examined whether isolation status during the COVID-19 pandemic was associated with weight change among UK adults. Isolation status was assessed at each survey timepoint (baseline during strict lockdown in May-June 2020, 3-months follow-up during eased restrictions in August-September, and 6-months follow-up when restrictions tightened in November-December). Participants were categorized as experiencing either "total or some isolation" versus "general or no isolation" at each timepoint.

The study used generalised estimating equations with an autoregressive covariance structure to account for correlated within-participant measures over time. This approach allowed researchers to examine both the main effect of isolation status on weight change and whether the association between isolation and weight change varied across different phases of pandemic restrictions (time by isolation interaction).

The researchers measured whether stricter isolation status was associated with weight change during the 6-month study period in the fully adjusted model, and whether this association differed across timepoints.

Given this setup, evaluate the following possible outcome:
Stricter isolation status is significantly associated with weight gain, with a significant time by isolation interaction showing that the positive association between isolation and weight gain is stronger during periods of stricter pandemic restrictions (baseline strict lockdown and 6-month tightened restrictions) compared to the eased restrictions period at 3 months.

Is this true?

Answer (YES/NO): NO